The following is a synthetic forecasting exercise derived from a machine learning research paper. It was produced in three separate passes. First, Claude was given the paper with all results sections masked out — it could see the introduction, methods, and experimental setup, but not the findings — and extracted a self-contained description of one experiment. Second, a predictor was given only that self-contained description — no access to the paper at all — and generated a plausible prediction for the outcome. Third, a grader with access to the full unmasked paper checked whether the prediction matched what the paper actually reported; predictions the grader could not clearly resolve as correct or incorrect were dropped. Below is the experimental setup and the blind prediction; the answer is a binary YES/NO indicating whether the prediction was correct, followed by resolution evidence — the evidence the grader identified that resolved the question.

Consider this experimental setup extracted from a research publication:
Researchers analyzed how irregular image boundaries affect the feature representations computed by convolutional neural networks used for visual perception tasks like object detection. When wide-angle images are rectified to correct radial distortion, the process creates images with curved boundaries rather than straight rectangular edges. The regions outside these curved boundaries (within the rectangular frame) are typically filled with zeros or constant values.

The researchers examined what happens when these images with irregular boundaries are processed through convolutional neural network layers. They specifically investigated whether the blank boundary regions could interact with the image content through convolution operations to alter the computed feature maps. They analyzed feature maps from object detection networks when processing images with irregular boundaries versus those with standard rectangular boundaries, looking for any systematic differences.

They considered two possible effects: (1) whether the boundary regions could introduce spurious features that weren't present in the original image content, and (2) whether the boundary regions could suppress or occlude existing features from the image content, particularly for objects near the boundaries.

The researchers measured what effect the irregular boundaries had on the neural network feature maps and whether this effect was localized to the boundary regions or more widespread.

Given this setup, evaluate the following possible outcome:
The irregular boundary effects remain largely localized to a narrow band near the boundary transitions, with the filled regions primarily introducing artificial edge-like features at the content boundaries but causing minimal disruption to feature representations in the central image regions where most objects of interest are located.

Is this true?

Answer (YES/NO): NO